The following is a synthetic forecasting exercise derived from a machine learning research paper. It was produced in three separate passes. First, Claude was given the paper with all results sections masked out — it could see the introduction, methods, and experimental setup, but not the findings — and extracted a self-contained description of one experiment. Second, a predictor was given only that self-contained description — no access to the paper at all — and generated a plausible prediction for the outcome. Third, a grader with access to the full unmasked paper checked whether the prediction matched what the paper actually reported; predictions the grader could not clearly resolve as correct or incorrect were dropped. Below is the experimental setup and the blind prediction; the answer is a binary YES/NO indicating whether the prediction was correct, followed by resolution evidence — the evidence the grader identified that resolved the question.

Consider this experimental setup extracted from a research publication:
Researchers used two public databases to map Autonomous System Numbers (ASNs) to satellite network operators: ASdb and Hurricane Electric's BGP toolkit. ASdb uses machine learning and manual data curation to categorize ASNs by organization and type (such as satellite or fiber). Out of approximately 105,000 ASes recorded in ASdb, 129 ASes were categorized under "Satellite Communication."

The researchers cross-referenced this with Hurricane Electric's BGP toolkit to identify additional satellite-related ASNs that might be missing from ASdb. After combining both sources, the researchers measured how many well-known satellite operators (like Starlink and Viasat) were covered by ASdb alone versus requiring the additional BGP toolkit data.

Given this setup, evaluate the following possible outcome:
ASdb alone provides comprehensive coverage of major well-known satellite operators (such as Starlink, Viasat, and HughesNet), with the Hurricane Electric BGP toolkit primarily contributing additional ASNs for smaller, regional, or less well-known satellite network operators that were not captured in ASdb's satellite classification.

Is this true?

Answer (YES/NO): NO